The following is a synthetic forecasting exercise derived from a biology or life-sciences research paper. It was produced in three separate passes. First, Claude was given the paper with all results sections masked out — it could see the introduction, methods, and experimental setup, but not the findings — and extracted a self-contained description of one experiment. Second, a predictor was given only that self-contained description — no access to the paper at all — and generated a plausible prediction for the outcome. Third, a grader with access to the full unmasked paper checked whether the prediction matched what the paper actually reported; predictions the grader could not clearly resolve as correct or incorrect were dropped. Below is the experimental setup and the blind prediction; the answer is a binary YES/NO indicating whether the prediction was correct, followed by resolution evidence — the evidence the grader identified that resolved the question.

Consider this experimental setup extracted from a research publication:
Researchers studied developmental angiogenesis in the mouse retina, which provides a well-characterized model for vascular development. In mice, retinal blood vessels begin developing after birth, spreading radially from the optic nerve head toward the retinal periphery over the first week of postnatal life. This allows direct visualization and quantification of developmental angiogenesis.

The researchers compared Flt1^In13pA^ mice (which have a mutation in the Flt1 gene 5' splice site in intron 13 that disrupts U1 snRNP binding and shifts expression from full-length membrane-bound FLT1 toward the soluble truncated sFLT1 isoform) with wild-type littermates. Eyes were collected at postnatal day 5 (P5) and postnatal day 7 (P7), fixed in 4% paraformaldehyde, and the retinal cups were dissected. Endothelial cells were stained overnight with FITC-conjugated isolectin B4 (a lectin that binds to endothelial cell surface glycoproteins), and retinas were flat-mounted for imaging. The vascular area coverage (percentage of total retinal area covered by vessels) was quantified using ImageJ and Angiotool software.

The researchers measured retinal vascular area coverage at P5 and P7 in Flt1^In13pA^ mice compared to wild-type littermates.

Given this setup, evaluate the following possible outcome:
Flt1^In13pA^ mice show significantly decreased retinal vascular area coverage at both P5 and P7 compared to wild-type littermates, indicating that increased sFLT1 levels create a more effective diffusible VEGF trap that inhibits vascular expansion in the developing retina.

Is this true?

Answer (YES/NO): NO